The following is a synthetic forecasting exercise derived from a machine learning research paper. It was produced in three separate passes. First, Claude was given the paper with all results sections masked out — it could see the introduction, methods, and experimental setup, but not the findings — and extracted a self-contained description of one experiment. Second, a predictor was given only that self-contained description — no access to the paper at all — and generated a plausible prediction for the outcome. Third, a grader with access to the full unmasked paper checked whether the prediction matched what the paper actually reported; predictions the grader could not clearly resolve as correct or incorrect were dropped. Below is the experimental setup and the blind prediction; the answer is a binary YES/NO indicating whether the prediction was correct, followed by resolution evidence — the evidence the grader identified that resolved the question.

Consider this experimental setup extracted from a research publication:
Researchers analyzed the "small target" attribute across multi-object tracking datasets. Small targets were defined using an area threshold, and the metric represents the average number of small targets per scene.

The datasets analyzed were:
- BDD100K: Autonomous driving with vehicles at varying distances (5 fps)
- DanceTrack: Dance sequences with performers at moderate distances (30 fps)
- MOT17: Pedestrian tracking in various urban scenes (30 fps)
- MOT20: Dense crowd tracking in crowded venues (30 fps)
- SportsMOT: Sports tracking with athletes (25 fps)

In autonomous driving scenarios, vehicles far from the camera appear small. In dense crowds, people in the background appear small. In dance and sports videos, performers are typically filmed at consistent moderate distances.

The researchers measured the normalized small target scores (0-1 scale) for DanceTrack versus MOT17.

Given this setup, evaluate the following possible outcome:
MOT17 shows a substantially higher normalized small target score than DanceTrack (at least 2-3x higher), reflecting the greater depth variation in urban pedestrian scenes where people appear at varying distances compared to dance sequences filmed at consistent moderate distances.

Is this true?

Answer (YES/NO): YES